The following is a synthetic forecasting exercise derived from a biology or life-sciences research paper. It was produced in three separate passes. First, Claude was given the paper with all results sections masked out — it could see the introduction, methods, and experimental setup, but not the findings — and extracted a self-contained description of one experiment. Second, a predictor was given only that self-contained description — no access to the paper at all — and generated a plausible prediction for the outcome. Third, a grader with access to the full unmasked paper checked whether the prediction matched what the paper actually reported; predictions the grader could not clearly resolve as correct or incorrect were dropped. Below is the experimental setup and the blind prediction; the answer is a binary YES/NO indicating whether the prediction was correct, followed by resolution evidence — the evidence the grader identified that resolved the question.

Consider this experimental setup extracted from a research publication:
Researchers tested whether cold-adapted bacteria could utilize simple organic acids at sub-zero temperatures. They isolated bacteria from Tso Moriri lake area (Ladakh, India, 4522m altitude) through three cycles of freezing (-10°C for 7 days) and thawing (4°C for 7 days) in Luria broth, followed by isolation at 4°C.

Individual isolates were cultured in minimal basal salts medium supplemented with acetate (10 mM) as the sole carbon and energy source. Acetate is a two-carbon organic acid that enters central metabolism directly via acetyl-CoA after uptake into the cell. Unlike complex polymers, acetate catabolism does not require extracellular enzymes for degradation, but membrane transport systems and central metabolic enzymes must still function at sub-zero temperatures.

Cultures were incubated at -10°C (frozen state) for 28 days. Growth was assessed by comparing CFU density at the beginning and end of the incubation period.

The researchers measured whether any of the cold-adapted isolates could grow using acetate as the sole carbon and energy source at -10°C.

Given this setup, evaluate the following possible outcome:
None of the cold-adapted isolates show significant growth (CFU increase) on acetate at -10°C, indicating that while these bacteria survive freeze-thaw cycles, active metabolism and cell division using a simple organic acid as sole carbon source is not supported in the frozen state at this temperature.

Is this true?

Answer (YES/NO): NO